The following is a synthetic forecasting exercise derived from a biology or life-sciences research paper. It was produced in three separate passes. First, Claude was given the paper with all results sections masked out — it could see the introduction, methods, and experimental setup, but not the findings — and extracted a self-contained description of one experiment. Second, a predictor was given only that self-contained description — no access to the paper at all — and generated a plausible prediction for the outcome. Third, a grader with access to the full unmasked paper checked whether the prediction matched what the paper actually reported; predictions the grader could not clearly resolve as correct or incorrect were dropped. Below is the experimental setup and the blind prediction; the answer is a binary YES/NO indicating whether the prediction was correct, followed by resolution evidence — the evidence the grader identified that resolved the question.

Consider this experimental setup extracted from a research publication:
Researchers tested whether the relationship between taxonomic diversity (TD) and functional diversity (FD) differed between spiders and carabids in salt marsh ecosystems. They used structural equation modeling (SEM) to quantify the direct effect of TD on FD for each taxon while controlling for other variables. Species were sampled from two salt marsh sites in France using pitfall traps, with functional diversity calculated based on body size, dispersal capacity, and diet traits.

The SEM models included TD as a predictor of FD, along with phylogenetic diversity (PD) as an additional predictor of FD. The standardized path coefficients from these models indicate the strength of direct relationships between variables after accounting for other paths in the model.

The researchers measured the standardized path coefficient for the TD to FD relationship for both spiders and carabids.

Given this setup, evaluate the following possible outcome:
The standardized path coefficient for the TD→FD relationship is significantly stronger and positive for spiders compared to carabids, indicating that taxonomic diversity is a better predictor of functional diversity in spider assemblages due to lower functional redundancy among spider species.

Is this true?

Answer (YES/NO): NO